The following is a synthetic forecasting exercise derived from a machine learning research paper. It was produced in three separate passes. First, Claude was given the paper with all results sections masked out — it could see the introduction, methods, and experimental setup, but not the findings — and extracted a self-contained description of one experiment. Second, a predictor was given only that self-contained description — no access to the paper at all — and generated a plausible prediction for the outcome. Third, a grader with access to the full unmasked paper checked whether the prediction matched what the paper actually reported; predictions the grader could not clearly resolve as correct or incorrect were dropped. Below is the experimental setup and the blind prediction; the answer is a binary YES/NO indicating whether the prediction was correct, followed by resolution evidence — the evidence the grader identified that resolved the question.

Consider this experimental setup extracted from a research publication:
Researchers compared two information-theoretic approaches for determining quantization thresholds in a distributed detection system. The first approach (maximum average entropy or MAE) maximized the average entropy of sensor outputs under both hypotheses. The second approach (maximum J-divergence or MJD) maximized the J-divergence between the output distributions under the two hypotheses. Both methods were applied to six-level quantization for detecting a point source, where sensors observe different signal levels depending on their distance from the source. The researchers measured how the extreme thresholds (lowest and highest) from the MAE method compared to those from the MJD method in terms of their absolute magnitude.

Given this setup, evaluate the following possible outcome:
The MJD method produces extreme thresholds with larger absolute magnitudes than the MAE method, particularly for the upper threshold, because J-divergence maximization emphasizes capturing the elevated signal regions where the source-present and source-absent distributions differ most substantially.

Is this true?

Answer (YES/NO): YES